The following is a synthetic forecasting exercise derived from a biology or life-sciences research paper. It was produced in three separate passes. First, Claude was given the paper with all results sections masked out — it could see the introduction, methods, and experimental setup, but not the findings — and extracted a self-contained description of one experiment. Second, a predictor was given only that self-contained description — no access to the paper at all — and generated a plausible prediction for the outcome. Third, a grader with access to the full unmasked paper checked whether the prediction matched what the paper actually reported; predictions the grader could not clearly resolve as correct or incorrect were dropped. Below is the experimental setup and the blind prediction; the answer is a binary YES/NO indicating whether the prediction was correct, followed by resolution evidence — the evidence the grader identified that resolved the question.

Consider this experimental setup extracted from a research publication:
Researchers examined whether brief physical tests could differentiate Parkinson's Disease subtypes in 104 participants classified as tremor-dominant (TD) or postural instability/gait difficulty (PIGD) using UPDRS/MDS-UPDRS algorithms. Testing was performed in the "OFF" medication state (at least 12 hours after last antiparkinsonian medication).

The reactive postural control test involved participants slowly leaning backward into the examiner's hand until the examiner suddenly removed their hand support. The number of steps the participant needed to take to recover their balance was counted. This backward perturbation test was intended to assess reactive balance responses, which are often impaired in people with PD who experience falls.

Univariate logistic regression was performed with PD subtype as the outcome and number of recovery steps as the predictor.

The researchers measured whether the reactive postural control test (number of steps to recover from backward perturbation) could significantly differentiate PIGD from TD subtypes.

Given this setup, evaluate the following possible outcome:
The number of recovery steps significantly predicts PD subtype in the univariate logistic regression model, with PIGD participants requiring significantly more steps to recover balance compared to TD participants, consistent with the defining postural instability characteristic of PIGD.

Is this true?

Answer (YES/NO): NO